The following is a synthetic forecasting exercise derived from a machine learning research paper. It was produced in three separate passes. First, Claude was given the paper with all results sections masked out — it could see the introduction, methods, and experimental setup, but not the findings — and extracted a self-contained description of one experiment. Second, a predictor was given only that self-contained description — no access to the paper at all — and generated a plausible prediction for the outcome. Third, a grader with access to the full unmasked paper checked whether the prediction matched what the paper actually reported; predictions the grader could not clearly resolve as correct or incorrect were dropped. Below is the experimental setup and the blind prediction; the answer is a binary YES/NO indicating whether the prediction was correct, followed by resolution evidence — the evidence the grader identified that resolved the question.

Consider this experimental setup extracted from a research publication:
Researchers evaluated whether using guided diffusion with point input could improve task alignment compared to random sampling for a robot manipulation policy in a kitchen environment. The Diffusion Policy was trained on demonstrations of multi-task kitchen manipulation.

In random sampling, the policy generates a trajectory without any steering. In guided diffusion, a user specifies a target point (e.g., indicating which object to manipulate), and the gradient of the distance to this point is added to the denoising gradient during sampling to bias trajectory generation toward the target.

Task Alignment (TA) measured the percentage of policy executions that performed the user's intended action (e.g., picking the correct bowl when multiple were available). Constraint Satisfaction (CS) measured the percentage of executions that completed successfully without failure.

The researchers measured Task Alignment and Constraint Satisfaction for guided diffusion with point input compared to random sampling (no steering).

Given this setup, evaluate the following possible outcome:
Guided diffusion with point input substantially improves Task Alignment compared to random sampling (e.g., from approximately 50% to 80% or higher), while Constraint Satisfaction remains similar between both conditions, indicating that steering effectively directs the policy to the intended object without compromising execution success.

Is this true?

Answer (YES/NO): NO